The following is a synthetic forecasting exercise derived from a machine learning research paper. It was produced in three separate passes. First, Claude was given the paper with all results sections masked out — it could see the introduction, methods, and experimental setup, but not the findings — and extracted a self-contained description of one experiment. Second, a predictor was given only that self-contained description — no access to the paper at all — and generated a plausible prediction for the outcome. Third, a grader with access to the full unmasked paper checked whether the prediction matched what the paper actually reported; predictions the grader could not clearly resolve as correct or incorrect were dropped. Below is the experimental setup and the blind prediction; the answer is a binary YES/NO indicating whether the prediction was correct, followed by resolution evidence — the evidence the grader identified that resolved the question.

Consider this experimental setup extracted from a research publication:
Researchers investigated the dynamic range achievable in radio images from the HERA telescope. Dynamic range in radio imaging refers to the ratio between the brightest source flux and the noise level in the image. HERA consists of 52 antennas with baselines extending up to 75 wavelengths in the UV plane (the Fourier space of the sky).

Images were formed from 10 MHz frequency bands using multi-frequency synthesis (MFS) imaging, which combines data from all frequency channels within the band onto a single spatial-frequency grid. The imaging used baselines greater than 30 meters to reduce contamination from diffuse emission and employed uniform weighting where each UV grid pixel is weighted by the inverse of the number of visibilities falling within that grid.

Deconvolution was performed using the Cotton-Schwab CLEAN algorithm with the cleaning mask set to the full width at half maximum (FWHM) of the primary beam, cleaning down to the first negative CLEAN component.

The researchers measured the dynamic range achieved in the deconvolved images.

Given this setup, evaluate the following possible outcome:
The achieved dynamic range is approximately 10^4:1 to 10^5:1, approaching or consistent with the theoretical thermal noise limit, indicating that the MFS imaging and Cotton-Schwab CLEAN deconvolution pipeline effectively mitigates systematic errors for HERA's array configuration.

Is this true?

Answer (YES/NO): NO